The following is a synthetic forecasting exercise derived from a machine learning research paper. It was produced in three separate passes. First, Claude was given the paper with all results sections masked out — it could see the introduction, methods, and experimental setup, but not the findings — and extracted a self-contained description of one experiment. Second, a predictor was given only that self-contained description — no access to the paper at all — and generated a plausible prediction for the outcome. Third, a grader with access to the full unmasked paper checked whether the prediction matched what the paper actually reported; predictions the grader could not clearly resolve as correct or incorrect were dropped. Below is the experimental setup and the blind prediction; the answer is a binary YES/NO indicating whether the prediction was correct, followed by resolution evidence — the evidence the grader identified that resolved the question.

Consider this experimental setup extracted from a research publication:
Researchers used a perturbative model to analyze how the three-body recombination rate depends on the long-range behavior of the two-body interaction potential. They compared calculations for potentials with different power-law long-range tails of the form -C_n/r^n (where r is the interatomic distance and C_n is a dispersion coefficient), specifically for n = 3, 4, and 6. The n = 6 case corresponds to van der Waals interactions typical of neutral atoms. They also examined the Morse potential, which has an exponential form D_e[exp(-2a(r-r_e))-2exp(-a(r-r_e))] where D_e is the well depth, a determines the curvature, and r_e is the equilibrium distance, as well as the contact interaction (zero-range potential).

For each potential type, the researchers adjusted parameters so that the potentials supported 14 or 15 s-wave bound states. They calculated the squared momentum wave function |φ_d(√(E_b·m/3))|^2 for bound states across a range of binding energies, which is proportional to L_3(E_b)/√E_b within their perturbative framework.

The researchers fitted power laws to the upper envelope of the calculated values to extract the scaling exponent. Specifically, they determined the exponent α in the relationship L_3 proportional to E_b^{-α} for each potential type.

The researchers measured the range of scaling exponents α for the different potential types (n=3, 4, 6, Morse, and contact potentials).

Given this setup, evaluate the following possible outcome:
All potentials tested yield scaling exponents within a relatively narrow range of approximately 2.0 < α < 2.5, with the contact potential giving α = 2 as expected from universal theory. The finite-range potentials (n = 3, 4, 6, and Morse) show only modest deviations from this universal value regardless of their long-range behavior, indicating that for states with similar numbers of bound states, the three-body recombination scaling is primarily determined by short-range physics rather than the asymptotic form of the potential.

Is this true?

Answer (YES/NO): NO